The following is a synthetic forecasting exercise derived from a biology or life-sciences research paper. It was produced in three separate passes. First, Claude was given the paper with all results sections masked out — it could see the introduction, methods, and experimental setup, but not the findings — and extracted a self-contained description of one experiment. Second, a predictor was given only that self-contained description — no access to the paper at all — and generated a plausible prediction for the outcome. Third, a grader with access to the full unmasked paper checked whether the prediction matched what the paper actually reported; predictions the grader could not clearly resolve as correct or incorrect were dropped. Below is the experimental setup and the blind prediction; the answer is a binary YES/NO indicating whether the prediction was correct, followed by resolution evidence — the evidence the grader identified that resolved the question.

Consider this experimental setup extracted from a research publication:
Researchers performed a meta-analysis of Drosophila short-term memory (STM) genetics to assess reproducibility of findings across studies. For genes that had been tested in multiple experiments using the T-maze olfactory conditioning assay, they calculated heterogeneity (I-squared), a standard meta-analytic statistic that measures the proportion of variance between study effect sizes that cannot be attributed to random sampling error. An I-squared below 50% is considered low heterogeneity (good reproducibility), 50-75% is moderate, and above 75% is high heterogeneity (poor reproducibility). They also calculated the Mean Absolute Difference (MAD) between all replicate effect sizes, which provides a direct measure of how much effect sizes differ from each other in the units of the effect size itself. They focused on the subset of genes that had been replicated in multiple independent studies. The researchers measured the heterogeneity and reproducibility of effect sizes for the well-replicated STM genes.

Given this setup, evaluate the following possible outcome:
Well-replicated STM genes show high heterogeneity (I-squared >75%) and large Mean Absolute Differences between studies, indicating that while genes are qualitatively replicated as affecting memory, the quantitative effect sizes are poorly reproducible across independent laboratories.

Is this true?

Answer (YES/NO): NO